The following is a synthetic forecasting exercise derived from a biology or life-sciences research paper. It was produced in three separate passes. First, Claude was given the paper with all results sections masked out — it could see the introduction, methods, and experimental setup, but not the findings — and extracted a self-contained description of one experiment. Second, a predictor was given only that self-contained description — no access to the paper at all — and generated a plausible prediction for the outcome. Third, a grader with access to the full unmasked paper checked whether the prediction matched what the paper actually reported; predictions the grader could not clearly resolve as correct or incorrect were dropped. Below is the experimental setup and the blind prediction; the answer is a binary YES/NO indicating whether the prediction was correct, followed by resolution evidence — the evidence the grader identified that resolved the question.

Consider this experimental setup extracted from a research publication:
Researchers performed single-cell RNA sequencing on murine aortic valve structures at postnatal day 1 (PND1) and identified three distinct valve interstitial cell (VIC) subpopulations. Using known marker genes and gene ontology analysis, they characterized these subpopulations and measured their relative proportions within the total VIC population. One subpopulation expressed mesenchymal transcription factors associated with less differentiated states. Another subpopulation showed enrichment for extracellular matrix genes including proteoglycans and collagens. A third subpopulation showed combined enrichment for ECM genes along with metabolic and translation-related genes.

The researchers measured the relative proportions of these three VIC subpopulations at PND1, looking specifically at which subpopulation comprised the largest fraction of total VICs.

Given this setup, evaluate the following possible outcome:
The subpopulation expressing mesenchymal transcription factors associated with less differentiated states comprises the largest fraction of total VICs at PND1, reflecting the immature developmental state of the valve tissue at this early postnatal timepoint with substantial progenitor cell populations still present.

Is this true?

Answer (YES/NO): YES